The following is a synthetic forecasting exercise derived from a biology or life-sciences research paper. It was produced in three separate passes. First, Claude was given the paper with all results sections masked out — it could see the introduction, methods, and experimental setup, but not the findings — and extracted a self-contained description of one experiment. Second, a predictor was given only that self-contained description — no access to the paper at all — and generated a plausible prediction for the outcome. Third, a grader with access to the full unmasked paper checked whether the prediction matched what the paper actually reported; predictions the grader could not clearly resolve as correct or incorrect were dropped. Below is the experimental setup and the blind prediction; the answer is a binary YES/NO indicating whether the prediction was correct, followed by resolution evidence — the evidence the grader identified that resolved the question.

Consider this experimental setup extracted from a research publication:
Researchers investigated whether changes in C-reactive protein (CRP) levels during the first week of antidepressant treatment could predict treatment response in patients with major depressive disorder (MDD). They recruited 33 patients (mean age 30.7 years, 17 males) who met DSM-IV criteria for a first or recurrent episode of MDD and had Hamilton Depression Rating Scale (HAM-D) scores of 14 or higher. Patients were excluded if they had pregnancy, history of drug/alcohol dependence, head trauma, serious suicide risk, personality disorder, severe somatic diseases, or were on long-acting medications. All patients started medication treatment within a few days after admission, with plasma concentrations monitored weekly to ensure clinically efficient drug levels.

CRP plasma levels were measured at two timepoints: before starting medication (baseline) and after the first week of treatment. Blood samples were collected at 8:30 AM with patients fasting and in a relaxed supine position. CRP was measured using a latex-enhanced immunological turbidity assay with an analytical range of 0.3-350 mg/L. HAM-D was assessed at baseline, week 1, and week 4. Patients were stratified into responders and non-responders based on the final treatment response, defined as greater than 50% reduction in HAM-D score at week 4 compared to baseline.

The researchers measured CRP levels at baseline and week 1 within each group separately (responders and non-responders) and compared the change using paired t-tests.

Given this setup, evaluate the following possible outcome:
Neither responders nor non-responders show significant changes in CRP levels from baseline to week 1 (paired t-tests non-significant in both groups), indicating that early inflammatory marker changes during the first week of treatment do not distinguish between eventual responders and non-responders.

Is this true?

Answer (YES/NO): NO